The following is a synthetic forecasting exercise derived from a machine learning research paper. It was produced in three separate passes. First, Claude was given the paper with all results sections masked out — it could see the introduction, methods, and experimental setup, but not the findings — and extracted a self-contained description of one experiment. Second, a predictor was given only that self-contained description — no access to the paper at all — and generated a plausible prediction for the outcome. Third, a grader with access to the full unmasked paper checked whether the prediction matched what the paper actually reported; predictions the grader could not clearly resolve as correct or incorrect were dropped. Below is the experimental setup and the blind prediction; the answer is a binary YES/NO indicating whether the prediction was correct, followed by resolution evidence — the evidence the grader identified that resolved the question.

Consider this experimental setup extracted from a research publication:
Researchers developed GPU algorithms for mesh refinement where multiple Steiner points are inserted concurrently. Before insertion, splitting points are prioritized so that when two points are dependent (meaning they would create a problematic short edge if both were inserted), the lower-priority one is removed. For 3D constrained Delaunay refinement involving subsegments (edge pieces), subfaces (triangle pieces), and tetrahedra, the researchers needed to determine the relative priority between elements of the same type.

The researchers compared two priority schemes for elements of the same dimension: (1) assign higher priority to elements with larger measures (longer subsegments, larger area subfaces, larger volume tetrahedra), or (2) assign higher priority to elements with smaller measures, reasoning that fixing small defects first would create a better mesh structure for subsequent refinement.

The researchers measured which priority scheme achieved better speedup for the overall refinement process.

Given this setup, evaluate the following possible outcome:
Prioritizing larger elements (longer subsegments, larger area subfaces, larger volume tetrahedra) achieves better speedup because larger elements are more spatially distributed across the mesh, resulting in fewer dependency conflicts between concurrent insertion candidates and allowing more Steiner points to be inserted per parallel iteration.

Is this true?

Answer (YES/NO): NO